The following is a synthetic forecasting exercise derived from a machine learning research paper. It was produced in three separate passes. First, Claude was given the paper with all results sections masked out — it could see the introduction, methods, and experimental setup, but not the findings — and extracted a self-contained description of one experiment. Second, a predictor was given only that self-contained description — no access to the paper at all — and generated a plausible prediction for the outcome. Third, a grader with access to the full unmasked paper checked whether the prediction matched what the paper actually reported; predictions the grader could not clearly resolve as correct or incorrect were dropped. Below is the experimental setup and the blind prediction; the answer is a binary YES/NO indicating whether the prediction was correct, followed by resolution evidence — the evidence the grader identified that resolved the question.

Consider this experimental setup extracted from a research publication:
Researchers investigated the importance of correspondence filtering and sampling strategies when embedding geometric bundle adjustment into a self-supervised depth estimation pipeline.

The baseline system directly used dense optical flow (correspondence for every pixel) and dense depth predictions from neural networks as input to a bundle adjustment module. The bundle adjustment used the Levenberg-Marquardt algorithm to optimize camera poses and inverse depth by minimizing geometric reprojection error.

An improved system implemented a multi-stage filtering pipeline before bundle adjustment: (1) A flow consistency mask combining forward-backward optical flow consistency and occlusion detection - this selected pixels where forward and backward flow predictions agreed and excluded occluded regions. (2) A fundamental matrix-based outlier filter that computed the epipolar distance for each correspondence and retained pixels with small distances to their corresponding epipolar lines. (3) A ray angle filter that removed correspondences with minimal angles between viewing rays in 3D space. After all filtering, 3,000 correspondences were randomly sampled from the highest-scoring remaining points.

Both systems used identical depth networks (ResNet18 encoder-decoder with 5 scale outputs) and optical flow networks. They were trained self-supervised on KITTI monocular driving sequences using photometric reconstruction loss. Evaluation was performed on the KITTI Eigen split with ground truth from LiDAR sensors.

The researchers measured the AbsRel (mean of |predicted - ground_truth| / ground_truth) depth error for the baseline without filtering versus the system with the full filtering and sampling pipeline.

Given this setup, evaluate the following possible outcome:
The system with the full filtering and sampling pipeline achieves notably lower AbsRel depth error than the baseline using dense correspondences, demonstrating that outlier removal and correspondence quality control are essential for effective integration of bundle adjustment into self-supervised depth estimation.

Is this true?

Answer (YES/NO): YES